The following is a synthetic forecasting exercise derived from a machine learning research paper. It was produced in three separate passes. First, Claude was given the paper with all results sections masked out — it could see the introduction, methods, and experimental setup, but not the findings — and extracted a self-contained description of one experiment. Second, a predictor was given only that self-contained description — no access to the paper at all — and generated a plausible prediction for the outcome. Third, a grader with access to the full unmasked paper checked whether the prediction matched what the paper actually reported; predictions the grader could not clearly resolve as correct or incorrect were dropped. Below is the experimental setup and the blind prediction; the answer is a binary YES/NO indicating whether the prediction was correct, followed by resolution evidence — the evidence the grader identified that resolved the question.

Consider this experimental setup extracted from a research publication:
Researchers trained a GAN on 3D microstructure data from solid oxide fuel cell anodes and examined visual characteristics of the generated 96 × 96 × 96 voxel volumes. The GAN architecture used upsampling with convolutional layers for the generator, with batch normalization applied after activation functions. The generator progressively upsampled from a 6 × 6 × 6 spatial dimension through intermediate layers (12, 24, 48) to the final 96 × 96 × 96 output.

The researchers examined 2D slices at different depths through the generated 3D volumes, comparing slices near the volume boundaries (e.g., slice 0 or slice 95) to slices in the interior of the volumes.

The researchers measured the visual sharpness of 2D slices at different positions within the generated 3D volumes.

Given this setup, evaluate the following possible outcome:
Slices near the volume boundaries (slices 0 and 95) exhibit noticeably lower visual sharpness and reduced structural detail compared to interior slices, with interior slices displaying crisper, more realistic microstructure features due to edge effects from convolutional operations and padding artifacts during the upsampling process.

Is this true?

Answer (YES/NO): YES